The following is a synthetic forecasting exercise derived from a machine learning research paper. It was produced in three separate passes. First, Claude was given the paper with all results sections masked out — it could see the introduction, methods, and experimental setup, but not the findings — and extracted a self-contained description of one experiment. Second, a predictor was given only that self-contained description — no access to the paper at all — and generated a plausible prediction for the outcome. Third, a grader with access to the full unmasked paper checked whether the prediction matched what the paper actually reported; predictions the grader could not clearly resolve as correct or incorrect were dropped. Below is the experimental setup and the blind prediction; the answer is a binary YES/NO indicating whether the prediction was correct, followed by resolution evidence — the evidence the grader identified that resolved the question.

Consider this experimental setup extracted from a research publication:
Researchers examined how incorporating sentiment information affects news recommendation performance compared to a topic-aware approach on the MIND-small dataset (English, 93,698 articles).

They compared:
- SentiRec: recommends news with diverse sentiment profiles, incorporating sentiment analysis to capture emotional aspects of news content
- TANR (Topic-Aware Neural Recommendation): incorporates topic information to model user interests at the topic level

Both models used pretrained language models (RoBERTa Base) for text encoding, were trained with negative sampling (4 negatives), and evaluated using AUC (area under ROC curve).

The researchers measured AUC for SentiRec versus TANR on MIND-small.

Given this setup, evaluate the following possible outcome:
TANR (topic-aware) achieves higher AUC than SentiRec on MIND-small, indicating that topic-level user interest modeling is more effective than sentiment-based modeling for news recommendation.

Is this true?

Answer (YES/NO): NO